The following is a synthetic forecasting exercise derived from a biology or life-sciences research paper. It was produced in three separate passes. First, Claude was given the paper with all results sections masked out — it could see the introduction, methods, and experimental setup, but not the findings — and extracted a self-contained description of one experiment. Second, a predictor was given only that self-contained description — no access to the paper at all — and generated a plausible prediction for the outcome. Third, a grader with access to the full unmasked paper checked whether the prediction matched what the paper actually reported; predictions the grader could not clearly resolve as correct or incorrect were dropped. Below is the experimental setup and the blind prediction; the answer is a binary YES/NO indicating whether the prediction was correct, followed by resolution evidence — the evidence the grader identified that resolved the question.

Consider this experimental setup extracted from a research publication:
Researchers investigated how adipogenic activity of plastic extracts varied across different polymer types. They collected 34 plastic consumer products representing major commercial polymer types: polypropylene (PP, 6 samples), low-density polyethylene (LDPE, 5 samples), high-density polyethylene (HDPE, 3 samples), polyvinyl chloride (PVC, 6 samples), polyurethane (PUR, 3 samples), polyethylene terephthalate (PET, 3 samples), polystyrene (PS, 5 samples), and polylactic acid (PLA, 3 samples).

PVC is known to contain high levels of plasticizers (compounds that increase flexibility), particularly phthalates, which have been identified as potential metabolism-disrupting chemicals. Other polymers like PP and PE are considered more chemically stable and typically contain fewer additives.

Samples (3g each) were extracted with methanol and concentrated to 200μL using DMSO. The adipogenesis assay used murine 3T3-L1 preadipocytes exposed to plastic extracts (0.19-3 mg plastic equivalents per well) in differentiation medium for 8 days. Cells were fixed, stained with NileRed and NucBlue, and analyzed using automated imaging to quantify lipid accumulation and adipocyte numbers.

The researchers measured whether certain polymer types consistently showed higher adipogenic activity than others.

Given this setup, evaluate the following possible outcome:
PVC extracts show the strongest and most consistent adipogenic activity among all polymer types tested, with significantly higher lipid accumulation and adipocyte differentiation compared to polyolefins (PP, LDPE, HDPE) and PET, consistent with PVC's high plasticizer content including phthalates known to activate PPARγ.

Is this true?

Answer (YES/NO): NO